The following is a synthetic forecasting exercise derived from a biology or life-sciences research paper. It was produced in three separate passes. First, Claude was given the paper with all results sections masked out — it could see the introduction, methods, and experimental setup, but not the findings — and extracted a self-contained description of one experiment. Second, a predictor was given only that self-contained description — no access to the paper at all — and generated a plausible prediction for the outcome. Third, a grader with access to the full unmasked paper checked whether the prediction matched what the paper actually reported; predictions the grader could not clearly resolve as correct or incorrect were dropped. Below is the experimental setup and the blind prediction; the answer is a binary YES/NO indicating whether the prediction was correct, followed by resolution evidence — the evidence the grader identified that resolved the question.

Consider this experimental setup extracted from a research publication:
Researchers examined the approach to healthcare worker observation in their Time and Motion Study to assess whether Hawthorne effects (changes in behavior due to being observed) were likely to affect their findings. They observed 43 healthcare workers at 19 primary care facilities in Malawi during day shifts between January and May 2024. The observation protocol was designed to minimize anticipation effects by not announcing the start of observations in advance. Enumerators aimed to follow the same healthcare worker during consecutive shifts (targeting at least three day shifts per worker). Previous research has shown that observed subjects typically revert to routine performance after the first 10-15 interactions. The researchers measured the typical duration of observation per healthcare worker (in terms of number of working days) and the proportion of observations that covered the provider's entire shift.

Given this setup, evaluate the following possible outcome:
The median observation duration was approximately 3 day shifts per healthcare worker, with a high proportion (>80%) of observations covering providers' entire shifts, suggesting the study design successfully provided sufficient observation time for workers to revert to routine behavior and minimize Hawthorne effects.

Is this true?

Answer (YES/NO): NO